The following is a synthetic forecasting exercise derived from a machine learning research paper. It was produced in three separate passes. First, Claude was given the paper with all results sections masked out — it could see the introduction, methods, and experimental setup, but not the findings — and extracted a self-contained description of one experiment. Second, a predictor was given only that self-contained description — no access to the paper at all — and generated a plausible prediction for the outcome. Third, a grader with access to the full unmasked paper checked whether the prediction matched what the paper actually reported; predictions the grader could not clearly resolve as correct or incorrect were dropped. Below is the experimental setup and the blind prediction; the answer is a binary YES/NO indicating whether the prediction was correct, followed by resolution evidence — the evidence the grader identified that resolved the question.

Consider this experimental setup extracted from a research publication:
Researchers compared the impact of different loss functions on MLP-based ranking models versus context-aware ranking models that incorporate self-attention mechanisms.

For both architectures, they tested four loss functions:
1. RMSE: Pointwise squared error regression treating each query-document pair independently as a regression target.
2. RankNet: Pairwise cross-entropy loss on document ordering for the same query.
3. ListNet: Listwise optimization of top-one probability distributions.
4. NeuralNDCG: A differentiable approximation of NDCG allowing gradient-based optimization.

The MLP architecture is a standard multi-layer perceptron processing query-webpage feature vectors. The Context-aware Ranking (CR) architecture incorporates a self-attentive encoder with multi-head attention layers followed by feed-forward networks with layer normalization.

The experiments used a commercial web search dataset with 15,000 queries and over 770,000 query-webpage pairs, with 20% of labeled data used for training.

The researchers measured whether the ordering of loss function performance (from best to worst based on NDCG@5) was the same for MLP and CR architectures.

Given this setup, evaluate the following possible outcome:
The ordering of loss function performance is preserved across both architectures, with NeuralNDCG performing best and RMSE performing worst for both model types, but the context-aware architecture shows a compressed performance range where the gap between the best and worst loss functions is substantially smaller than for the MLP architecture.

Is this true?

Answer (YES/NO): NO